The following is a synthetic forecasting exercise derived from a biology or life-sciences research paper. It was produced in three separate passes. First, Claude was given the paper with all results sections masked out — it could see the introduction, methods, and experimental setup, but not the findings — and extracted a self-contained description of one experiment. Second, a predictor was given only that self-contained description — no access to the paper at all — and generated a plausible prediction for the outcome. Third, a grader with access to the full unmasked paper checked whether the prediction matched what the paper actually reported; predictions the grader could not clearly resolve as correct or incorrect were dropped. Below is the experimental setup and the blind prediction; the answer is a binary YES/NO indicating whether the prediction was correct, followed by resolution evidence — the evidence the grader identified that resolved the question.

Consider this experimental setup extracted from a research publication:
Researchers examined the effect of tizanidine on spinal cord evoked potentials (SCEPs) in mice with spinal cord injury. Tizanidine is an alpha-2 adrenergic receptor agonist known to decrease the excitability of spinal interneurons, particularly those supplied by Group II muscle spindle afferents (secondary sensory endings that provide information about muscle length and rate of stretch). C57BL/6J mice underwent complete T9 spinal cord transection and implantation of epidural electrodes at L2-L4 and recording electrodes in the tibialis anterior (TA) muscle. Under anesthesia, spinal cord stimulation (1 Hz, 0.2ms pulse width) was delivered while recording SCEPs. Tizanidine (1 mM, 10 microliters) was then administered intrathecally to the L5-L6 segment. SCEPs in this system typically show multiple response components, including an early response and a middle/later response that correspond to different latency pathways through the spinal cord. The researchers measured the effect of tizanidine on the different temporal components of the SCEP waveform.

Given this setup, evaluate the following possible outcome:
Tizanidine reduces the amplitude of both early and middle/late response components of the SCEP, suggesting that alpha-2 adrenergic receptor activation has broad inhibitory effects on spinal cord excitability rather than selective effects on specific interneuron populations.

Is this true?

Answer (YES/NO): NO